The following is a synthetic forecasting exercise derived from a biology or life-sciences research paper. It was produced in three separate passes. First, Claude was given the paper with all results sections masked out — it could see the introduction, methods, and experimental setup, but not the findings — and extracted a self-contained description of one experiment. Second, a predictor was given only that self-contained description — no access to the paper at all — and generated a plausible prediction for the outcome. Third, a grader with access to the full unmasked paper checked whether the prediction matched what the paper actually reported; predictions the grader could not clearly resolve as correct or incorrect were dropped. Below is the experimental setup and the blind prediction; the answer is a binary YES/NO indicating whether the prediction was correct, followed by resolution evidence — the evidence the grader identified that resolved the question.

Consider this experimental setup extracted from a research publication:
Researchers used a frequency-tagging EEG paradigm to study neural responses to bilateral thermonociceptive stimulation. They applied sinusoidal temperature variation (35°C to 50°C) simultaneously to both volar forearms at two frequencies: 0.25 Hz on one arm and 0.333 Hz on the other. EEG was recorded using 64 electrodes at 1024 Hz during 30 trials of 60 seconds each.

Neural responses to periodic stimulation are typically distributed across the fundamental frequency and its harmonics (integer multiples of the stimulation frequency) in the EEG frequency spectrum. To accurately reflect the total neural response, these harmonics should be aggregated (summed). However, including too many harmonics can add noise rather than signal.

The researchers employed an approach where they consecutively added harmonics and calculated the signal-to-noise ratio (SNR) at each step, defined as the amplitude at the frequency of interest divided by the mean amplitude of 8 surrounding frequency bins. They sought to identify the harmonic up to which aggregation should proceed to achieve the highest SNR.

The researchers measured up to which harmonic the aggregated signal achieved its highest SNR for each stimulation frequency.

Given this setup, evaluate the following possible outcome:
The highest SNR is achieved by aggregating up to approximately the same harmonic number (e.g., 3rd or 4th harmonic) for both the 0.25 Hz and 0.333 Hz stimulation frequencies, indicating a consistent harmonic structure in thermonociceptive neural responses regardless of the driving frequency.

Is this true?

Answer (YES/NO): NO